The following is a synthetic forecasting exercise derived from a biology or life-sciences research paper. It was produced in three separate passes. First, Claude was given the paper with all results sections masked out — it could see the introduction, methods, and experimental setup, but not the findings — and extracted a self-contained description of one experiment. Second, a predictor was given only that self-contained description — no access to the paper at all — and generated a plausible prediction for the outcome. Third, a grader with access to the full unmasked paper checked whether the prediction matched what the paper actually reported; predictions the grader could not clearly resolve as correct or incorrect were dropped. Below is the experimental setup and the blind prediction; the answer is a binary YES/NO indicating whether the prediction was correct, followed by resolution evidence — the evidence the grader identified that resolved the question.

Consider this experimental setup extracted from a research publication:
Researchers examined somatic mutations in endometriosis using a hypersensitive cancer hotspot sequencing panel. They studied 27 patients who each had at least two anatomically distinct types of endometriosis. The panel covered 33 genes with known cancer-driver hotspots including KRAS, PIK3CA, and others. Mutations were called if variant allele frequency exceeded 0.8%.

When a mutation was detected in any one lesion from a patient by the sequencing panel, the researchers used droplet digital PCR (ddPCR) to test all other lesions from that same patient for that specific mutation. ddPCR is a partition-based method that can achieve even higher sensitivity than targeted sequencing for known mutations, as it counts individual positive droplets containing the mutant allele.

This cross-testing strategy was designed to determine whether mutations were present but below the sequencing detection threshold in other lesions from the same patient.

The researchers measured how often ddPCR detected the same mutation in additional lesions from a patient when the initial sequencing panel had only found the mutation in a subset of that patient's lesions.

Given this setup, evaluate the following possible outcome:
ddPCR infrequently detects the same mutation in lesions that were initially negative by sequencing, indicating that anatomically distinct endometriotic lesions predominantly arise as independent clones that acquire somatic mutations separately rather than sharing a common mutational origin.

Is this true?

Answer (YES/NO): NO